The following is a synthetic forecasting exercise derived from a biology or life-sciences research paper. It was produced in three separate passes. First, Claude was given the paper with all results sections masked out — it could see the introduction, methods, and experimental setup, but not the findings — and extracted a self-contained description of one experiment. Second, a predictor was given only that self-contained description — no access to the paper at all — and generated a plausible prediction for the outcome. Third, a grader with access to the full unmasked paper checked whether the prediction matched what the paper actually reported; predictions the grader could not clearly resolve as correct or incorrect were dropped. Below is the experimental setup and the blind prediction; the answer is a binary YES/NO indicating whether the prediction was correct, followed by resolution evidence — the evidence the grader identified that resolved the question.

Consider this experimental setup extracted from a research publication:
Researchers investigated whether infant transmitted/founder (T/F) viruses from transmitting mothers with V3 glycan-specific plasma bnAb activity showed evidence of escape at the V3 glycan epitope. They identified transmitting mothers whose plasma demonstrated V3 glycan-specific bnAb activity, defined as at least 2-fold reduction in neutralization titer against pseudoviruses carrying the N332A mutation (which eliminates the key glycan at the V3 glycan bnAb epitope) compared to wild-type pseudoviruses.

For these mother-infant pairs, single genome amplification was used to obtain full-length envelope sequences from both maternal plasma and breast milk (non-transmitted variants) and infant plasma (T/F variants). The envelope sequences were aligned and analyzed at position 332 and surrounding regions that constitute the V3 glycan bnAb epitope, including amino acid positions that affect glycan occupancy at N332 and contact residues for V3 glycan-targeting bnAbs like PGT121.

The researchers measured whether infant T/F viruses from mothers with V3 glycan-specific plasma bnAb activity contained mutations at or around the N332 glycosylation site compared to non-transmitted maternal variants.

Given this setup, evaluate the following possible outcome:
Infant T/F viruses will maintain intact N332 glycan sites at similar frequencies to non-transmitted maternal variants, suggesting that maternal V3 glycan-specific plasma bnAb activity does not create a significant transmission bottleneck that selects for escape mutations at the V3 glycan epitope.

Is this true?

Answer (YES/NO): NO